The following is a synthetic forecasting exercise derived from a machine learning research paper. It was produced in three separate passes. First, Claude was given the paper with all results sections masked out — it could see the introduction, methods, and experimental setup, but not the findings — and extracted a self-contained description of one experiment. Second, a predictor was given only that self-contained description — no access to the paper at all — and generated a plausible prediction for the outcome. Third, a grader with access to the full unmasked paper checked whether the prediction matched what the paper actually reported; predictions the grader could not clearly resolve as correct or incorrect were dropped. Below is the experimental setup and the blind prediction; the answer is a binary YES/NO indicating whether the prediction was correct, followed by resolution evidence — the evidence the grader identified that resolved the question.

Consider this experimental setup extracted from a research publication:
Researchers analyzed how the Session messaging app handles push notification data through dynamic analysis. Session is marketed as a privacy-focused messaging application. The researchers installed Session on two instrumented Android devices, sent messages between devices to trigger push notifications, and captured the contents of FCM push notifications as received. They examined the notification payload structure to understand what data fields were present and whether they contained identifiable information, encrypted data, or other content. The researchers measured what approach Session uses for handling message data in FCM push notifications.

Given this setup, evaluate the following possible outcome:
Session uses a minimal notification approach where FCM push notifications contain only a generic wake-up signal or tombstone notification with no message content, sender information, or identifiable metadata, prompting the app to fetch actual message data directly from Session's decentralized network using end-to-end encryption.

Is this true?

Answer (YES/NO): NO